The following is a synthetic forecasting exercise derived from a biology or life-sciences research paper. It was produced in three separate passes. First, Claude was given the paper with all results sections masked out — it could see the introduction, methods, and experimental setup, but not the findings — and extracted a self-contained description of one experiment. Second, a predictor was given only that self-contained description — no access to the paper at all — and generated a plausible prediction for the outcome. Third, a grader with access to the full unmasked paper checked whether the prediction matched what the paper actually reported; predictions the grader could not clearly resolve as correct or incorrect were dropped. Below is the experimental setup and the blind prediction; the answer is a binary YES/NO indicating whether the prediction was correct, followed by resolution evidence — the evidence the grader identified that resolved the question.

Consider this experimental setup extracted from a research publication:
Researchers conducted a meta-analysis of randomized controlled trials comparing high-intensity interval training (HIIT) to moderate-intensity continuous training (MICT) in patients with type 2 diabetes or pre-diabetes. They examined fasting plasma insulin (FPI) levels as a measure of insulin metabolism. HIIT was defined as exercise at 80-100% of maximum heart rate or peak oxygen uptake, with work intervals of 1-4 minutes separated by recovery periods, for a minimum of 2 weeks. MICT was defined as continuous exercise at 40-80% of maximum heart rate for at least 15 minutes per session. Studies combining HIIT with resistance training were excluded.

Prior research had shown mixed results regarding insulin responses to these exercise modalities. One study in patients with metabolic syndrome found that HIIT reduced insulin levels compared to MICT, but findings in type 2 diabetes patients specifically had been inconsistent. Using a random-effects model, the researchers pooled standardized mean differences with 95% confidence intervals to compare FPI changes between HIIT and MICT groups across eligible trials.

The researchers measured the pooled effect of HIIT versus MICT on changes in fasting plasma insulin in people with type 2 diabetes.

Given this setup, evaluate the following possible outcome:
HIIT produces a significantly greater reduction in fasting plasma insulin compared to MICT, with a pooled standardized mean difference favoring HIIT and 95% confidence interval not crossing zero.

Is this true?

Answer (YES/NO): NO